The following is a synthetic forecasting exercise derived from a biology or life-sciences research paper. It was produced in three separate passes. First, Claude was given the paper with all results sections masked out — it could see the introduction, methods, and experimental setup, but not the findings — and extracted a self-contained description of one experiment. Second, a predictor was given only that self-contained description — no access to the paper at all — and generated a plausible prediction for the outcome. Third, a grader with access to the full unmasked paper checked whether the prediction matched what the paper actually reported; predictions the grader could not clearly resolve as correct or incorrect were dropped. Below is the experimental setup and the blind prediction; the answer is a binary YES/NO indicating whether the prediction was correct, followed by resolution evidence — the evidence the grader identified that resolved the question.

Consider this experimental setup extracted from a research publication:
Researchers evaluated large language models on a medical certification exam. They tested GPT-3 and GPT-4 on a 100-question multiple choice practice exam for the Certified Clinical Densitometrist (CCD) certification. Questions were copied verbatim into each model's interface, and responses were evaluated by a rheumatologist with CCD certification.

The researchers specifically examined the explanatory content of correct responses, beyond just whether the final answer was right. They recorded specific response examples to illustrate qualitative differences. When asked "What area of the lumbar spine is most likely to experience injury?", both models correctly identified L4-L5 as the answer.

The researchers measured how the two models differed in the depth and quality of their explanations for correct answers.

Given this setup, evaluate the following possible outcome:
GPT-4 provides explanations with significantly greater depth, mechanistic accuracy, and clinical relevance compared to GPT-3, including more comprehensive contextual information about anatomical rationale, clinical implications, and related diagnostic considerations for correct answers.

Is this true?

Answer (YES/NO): YES